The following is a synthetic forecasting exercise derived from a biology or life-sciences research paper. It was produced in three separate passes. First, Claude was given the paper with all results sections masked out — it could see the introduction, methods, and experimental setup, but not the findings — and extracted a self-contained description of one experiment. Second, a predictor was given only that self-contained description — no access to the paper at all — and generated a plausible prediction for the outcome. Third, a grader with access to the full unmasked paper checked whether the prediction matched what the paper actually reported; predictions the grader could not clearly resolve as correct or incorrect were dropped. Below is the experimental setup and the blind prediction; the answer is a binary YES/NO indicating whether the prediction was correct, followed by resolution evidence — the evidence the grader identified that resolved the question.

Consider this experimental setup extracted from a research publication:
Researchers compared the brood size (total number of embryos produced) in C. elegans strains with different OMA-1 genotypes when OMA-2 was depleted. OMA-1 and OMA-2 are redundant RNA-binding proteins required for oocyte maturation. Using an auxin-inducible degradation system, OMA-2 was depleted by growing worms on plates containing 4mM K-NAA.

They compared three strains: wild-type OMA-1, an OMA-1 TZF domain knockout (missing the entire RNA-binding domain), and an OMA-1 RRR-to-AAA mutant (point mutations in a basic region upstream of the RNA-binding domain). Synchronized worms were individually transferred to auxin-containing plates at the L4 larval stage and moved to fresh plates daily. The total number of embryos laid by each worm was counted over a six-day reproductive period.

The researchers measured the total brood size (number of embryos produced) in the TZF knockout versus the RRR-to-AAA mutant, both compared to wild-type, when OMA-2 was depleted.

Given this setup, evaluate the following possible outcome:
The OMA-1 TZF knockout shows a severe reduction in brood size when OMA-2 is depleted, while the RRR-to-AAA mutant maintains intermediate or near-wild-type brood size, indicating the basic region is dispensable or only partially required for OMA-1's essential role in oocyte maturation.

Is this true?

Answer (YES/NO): NO